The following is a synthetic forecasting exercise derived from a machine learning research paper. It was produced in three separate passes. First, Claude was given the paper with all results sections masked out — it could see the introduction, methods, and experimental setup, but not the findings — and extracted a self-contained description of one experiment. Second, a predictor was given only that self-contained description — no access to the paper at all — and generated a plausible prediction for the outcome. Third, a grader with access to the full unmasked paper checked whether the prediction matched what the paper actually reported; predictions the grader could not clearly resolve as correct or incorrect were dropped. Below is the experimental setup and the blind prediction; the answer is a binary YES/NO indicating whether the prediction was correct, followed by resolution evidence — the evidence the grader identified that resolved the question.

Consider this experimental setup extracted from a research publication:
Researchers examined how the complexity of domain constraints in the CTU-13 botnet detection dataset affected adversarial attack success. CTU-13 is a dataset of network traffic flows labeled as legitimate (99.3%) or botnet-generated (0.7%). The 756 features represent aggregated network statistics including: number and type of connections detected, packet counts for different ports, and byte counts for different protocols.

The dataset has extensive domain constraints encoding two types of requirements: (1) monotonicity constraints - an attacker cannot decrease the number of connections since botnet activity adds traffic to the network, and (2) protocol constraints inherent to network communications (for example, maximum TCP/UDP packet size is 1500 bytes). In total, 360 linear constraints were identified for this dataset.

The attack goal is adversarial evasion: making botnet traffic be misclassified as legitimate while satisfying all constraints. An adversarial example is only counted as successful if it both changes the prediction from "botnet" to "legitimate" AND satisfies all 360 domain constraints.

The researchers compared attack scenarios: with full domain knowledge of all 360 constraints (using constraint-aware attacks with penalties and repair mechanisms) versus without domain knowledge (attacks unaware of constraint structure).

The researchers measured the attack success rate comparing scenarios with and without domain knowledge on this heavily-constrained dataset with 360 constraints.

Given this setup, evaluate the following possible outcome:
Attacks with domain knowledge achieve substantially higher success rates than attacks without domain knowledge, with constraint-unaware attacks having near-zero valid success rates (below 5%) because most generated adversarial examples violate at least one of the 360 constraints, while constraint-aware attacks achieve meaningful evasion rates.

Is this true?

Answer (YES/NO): NO